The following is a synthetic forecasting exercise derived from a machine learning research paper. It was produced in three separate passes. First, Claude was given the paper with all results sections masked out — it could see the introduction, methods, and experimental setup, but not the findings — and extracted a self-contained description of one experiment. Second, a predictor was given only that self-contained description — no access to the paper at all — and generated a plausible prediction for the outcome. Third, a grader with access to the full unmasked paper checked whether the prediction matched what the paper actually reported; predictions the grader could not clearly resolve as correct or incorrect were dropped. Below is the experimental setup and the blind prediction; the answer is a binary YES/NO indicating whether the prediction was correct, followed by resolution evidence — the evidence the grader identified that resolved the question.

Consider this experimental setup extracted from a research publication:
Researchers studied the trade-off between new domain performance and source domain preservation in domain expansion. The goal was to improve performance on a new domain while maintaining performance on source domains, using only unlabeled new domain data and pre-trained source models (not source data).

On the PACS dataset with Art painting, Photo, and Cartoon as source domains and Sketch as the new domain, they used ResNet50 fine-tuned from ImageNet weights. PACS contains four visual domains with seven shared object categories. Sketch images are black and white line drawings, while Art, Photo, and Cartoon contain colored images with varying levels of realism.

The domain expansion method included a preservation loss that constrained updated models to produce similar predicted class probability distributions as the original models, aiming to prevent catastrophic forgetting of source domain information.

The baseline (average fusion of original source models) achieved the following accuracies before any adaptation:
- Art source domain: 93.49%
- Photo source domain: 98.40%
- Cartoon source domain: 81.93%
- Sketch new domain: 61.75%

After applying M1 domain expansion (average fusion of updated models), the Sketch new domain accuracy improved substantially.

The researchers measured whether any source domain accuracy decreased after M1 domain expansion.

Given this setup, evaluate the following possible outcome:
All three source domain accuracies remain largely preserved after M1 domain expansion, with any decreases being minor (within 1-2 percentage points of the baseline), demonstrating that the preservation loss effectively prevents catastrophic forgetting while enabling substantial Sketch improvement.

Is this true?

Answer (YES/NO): YES